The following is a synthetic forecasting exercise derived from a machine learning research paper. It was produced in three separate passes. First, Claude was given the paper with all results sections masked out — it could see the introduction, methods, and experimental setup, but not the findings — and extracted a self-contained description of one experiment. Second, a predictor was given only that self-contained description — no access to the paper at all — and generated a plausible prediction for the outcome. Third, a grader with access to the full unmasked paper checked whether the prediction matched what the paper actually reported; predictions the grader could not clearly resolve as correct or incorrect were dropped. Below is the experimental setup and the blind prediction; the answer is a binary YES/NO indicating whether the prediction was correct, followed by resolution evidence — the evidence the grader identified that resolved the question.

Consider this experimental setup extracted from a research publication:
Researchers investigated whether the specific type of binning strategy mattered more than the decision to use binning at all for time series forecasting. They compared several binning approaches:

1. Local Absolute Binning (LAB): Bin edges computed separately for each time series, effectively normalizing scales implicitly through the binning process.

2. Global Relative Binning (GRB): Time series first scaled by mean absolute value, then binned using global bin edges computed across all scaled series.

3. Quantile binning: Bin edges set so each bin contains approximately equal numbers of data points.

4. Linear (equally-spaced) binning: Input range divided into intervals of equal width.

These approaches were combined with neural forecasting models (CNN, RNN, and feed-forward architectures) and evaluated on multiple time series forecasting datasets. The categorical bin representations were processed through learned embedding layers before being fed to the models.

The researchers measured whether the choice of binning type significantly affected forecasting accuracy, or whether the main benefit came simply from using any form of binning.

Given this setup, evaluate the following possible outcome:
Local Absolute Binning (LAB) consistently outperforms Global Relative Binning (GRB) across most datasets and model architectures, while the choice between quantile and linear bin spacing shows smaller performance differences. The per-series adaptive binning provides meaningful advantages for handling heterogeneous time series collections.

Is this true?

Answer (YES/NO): NO